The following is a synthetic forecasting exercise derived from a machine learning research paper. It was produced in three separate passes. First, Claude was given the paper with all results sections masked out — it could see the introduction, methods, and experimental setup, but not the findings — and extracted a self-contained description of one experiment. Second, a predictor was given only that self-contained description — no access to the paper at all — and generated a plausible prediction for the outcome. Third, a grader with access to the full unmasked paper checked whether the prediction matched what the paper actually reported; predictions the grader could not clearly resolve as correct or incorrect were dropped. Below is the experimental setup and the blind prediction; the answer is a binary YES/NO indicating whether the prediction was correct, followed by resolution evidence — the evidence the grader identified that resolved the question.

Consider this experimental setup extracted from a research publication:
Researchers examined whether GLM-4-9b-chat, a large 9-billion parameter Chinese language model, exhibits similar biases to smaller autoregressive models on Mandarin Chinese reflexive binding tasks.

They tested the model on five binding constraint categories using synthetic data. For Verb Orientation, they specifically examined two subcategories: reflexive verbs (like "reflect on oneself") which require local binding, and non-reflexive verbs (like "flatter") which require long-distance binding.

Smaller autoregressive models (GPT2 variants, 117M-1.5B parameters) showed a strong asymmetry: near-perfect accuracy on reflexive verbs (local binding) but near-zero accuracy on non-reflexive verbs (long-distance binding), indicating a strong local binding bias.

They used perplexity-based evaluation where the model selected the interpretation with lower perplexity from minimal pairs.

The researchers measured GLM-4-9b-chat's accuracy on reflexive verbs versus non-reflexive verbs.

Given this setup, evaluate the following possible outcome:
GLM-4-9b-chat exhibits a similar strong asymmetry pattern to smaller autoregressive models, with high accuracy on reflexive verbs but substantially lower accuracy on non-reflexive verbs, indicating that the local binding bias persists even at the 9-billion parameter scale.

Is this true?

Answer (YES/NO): NO